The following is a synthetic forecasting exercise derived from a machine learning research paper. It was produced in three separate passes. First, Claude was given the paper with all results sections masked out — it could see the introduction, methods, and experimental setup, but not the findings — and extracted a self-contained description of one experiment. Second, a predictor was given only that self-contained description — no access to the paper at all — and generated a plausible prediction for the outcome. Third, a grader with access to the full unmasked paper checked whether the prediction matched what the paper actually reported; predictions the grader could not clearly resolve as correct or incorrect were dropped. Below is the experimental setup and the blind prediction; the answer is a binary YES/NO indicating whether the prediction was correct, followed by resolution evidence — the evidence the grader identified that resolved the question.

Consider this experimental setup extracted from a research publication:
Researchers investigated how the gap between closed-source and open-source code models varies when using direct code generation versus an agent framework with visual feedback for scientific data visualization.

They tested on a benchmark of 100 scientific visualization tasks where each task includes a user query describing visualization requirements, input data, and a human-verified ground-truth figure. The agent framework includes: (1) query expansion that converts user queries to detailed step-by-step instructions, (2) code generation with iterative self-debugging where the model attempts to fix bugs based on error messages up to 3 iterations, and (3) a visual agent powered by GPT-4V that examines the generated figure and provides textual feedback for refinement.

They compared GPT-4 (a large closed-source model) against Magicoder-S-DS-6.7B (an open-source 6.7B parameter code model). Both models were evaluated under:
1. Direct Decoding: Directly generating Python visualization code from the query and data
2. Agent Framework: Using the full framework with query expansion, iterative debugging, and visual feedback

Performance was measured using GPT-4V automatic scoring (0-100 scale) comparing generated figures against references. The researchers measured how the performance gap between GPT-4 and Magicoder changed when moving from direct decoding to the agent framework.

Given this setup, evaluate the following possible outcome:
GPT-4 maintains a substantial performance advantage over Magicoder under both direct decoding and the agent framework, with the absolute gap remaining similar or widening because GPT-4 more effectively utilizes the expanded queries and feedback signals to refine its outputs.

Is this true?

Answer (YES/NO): NO